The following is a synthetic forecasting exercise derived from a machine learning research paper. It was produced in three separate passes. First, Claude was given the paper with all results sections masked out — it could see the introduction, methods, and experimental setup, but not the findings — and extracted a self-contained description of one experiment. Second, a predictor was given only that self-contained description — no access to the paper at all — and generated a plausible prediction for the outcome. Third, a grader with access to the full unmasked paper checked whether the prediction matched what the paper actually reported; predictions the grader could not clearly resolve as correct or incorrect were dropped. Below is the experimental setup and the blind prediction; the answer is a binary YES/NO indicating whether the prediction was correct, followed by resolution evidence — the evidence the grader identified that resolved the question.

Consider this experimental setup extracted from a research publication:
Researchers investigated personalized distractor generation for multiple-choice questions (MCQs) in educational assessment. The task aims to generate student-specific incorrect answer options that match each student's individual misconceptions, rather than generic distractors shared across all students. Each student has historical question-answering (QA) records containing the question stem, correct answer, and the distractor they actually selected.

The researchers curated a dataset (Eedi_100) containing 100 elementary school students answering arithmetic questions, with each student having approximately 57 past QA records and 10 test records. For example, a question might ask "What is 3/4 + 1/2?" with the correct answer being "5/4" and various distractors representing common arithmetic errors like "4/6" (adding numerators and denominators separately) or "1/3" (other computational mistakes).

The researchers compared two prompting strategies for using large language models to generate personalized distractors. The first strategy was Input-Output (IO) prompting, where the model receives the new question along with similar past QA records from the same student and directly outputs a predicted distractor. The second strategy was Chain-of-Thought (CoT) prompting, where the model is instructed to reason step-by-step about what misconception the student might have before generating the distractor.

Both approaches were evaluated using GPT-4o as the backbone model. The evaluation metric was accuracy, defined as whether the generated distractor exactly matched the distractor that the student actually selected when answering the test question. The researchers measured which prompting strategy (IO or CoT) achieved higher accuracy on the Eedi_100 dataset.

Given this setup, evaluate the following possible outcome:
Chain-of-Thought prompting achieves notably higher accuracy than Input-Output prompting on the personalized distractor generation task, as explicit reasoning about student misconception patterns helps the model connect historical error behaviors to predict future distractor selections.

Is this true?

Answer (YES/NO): NO